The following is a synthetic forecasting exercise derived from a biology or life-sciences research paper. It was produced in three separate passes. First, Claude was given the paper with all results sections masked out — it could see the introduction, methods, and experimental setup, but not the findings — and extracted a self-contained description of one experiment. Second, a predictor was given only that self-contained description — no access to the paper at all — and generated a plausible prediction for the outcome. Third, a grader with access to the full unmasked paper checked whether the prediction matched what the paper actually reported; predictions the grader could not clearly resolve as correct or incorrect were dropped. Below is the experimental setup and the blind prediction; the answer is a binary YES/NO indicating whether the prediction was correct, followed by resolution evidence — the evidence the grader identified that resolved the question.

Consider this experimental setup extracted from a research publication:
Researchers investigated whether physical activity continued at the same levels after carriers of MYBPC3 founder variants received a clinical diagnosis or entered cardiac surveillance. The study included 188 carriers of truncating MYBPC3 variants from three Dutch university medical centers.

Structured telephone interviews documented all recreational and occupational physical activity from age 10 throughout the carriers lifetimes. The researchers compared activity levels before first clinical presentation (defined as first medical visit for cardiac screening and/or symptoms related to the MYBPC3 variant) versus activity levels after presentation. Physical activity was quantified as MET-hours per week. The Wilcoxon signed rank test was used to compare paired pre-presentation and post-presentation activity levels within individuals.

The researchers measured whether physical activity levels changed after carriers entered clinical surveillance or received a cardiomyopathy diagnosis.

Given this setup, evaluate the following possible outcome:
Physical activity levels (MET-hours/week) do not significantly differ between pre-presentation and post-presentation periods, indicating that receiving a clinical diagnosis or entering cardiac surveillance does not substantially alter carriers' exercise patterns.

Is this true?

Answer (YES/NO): NO